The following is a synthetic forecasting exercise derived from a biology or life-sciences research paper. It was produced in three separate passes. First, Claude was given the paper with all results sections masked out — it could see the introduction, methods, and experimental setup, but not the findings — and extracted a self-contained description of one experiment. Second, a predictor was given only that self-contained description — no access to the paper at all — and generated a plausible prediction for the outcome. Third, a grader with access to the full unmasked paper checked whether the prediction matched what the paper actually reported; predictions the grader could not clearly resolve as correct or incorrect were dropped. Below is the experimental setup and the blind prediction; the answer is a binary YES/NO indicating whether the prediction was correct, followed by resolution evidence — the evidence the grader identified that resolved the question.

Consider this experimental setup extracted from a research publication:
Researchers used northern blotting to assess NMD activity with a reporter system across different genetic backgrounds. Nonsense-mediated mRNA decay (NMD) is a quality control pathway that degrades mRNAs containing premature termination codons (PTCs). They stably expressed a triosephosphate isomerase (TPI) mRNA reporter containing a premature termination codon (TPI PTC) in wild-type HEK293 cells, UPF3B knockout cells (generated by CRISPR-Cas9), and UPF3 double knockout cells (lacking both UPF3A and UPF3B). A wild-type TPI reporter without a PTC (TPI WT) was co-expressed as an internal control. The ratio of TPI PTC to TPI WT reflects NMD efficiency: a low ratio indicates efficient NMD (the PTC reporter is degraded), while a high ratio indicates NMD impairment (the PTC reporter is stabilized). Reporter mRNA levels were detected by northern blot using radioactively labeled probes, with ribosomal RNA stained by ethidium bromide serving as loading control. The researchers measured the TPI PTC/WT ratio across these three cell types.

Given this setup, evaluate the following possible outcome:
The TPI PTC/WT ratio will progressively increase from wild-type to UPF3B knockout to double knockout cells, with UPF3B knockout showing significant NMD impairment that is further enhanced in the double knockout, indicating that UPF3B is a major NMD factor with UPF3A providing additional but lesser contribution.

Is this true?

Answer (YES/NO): NO